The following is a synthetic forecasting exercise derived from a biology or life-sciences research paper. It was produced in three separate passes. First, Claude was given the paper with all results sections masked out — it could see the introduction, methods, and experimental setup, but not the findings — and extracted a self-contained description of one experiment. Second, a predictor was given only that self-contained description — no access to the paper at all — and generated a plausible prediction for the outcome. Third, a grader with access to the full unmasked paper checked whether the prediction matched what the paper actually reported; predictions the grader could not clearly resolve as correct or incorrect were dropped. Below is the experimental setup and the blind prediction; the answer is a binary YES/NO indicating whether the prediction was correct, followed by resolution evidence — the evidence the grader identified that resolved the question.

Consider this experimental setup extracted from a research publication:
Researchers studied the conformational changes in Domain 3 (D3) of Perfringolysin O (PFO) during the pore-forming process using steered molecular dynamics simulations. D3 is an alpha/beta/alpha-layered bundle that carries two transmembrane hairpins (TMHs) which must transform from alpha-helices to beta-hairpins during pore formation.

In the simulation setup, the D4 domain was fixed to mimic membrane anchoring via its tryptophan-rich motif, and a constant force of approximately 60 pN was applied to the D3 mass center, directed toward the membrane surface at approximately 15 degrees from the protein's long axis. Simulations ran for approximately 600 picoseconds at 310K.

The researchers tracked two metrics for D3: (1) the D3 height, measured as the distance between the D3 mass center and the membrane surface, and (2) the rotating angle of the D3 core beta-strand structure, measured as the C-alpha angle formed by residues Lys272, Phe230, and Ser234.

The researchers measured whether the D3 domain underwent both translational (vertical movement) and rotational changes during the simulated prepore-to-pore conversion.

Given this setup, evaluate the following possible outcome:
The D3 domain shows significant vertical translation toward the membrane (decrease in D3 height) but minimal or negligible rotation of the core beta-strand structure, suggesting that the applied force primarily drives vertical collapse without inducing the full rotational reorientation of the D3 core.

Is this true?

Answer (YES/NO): NO